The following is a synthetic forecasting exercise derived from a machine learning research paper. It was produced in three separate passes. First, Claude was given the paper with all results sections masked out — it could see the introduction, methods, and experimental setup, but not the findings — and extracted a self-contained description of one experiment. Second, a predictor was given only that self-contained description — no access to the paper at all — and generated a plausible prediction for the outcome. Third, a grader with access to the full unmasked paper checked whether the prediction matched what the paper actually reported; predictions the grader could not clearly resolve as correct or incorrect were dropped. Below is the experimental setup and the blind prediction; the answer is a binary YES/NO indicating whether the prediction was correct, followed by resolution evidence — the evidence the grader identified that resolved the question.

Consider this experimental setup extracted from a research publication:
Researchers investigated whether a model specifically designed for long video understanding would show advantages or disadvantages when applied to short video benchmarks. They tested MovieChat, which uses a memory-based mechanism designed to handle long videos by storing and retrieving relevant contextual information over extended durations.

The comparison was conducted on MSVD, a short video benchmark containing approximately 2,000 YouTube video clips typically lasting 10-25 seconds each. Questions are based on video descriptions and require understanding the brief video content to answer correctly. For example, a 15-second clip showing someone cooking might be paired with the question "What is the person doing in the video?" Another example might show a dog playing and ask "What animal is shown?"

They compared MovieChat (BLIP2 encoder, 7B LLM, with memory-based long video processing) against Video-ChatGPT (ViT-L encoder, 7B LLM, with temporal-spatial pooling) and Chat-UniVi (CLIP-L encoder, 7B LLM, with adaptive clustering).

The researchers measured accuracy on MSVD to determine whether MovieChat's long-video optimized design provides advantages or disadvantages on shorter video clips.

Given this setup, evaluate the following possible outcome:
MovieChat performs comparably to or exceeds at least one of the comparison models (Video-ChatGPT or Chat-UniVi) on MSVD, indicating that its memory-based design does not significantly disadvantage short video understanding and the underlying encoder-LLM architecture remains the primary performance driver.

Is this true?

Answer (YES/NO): YES